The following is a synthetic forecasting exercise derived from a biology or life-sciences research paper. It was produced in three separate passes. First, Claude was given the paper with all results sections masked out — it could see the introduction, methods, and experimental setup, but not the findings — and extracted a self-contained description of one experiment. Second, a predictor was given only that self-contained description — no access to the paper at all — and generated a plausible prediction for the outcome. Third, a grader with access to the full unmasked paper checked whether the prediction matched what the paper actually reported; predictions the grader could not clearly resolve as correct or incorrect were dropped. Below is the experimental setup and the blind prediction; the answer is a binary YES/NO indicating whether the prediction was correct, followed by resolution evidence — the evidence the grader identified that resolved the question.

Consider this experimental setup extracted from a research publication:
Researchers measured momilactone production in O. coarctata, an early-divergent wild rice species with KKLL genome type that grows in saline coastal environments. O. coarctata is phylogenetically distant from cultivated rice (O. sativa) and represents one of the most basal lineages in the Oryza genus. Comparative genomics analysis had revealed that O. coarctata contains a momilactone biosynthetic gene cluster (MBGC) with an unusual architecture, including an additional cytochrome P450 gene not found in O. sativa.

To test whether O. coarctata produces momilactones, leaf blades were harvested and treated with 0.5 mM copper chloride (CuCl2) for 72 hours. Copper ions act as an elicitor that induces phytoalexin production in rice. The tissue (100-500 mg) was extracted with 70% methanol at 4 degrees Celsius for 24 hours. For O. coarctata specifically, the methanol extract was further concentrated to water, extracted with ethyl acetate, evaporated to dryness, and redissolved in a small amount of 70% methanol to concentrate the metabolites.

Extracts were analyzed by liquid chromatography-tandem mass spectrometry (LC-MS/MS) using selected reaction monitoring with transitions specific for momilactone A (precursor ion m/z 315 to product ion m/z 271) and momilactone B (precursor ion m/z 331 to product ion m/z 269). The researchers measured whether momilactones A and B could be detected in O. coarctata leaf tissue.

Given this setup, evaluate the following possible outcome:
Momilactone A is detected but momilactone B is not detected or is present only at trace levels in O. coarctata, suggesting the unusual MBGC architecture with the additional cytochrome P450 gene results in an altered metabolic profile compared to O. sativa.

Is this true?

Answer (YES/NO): NO